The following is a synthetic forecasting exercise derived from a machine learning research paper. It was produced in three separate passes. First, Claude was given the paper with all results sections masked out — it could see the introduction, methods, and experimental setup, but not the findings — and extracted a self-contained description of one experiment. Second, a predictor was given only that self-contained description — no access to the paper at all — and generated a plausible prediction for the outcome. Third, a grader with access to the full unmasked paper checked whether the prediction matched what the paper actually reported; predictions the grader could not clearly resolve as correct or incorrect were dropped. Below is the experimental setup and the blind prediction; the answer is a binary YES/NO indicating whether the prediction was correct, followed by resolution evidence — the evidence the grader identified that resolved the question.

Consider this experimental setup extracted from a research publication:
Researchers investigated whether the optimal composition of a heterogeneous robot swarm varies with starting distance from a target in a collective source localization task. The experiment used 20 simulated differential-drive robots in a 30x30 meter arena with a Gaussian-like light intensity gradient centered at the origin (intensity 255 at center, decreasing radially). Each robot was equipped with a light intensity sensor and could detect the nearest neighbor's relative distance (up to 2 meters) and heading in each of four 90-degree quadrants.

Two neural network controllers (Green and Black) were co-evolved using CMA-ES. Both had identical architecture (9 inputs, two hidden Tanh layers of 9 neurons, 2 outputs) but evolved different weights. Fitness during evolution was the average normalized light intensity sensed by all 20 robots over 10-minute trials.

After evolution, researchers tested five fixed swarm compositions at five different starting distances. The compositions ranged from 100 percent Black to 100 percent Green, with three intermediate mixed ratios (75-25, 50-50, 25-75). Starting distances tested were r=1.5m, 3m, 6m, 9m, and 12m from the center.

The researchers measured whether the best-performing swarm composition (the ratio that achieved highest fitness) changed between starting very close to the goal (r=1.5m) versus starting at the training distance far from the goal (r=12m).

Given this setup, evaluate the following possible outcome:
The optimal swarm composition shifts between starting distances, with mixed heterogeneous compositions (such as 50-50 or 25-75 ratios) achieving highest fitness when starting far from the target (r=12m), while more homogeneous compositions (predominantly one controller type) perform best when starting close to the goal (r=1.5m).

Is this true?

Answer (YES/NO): YES